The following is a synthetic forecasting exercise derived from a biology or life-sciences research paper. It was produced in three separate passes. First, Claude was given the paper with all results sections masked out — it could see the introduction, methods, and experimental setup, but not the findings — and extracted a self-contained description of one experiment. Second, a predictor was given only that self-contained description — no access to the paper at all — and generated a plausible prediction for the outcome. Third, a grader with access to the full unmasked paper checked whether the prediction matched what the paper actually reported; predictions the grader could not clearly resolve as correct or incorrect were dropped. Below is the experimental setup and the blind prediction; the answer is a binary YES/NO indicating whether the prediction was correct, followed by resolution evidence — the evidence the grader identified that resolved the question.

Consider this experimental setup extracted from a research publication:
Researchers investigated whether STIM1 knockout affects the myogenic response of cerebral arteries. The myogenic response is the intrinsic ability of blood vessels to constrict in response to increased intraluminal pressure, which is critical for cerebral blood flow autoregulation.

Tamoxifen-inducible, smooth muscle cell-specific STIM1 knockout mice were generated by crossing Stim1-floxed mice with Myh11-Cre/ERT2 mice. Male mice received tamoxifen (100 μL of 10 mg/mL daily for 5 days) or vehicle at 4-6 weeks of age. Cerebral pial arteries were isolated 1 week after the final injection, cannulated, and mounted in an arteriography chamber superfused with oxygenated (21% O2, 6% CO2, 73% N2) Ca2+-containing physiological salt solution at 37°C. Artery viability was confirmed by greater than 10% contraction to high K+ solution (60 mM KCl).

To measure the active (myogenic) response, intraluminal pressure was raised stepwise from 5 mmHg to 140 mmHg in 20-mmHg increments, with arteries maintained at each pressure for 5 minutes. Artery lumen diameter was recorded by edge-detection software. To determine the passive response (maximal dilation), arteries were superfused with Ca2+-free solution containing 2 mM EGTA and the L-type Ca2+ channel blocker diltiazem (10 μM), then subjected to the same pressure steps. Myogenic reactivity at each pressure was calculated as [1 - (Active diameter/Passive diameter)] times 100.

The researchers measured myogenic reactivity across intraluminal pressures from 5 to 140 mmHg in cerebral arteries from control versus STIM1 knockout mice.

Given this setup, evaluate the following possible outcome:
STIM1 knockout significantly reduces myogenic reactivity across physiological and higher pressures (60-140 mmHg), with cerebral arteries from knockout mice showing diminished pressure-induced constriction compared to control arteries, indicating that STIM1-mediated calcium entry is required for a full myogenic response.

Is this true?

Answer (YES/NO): NO